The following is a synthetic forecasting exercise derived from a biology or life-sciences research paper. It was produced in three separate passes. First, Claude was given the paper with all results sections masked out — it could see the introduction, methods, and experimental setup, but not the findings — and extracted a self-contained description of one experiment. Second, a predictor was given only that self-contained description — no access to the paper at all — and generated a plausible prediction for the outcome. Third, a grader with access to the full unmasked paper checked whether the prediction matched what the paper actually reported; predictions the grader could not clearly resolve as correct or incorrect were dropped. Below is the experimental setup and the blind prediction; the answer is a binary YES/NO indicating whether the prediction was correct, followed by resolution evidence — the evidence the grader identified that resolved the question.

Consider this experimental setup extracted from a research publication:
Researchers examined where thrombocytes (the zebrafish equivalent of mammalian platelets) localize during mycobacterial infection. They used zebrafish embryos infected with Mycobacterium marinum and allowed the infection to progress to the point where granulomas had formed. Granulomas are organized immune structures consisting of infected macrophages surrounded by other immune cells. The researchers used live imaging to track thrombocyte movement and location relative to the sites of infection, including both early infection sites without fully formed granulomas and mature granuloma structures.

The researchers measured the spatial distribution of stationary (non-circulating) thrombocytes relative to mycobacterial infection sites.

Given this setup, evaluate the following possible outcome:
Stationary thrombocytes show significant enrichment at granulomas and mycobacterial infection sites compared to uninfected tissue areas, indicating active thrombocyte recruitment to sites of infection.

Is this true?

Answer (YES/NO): YES